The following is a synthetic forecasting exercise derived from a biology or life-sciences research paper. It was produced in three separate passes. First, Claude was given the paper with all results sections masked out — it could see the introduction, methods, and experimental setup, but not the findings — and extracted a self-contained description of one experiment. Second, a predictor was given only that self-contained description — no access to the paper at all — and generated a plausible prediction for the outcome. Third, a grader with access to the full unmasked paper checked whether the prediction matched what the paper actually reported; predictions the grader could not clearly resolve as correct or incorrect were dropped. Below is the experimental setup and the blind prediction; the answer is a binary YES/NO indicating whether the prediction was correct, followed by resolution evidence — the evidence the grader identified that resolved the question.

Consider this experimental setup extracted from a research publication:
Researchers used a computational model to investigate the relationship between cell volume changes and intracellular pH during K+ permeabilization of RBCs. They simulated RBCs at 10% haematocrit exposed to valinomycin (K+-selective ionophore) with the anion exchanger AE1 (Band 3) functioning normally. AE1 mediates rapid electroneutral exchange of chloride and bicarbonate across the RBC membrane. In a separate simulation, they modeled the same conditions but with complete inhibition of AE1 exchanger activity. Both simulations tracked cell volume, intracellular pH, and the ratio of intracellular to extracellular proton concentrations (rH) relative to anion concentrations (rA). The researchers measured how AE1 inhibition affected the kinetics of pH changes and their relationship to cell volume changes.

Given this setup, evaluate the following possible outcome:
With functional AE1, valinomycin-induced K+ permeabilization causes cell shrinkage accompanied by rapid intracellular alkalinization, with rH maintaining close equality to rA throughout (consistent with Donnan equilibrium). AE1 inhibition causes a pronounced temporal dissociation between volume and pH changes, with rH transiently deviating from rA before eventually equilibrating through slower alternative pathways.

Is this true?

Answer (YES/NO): NO